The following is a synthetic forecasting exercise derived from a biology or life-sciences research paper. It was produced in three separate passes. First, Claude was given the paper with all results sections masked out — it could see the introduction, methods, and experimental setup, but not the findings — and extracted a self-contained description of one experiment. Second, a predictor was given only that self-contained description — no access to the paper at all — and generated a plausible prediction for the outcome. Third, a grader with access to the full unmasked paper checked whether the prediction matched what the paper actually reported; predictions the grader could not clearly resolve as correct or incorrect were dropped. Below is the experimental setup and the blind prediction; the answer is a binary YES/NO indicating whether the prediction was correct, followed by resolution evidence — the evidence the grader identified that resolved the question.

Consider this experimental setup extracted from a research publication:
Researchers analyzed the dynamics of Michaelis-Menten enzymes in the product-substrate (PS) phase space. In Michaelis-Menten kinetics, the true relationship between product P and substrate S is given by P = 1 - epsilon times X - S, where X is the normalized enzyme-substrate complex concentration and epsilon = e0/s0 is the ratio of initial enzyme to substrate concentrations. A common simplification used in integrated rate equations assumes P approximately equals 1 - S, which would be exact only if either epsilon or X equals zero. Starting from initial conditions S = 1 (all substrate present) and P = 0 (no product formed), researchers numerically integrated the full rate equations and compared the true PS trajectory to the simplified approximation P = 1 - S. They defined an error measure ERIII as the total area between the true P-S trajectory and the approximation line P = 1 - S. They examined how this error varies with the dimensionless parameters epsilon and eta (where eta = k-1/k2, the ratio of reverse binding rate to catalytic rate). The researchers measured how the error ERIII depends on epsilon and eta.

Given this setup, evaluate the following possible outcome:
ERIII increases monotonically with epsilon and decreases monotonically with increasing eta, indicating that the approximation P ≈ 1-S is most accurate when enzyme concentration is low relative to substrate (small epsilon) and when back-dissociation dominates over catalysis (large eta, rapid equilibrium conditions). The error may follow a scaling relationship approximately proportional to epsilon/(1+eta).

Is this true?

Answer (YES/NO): YES